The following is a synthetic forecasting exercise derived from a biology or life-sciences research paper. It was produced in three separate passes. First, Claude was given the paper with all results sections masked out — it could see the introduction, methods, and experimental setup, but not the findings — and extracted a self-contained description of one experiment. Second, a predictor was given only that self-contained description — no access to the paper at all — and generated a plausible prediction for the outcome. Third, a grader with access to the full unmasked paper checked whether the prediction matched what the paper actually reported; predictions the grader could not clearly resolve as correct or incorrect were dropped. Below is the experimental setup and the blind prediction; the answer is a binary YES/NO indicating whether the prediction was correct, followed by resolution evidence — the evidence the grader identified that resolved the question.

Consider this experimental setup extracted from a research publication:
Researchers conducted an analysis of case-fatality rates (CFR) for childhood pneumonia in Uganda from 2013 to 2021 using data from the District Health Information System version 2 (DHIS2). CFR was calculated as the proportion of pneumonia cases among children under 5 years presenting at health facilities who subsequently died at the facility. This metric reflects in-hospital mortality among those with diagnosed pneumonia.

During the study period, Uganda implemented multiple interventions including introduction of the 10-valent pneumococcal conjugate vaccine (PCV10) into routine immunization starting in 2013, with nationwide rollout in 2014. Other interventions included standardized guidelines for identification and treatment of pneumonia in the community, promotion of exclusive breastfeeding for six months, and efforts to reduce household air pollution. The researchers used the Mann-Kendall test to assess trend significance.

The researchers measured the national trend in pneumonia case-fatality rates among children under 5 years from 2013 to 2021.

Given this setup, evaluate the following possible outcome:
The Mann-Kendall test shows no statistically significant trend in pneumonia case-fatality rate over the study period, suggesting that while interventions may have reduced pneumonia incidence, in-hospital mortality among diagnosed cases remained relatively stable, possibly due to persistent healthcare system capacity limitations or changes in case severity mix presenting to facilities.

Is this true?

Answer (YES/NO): NO